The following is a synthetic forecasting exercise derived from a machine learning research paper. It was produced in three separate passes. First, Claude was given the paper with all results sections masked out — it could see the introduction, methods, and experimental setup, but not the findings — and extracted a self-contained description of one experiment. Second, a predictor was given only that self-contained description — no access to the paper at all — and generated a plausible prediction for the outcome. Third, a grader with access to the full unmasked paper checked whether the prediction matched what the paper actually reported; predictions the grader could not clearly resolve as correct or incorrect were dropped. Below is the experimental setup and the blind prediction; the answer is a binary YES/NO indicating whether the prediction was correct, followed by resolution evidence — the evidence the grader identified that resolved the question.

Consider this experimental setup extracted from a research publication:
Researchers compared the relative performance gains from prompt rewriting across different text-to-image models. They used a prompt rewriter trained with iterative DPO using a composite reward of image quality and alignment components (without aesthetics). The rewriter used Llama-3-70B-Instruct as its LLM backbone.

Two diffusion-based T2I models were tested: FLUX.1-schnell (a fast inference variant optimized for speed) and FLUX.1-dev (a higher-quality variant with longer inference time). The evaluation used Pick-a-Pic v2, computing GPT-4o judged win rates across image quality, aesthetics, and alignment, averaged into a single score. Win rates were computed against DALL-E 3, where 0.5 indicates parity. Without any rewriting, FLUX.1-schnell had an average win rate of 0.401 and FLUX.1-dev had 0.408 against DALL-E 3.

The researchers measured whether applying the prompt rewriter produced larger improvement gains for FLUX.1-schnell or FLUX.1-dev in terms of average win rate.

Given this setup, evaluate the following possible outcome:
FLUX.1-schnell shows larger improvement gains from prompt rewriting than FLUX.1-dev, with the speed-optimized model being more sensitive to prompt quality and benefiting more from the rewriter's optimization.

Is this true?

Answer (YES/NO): NO